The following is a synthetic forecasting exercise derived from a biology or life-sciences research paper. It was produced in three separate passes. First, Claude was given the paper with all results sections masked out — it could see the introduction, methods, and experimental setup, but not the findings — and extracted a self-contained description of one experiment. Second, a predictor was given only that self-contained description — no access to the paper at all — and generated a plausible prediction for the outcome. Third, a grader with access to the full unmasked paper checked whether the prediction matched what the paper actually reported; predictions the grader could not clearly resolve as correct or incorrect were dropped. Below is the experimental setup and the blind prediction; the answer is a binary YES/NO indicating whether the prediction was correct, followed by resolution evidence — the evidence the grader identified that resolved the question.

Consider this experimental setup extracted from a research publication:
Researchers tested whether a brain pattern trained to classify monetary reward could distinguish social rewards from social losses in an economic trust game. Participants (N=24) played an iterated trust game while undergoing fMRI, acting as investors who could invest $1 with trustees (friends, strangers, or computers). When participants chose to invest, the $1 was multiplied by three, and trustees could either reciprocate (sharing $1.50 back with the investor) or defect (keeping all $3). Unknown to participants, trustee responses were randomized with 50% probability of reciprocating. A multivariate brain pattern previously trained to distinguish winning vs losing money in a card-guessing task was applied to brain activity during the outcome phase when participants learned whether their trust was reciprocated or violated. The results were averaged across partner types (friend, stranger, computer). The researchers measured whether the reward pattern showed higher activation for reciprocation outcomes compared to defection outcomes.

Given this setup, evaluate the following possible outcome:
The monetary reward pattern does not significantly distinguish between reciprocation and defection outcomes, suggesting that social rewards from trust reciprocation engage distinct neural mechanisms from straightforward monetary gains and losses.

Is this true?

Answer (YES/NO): NO